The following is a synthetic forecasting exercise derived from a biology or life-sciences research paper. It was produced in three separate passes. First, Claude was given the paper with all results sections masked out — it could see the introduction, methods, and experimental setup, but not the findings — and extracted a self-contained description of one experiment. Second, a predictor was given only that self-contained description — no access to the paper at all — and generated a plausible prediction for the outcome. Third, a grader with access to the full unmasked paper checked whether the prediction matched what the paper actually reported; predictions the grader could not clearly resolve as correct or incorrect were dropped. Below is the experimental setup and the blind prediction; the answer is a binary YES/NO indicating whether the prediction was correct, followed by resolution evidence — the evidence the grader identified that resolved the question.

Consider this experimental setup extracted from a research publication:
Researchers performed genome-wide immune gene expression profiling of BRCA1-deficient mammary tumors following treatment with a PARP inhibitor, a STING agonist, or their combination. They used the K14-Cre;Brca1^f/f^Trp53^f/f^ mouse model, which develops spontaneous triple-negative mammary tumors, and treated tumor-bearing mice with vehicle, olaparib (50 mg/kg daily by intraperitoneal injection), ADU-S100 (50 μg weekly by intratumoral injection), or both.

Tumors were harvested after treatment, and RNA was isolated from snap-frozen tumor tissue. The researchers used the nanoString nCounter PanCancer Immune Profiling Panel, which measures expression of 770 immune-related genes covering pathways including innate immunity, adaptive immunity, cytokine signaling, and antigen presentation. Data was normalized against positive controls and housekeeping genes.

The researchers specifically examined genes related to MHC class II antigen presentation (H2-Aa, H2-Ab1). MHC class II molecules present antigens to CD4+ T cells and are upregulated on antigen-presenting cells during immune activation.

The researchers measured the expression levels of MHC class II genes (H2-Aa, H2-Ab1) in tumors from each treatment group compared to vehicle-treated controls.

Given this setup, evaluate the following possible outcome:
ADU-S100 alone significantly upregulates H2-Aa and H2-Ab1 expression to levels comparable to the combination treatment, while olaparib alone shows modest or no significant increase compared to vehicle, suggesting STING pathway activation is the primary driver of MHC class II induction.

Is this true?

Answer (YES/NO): NO